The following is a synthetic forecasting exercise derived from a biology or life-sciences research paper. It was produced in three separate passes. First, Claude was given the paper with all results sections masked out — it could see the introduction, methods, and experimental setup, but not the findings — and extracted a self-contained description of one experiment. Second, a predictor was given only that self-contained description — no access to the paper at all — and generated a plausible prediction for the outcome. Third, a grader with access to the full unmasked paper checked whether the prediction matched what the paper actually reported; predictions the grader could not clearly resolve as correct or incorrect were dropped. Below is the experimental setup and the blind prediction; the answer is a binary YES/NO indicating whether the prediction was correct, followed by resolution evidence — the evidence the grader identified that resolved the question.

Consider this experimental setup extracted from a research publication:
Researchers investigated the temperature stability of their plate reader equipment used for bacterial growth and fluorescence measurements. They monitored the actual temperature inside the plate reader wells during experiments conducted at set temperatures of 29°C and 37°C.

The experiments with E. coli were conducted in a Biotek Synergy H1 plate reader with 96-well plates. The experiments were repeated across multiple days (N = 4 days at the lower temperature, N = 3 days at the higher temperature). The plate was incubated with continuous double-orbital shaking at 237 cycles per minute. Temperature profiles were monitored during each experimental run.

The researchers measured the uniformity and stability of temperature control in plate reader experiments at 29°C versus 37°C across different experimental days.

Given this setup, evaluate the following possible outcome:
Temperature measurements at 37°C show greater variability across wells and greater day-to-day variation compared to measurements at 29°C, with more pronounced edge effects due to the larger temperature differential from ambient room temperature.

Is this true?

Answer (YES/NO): NO